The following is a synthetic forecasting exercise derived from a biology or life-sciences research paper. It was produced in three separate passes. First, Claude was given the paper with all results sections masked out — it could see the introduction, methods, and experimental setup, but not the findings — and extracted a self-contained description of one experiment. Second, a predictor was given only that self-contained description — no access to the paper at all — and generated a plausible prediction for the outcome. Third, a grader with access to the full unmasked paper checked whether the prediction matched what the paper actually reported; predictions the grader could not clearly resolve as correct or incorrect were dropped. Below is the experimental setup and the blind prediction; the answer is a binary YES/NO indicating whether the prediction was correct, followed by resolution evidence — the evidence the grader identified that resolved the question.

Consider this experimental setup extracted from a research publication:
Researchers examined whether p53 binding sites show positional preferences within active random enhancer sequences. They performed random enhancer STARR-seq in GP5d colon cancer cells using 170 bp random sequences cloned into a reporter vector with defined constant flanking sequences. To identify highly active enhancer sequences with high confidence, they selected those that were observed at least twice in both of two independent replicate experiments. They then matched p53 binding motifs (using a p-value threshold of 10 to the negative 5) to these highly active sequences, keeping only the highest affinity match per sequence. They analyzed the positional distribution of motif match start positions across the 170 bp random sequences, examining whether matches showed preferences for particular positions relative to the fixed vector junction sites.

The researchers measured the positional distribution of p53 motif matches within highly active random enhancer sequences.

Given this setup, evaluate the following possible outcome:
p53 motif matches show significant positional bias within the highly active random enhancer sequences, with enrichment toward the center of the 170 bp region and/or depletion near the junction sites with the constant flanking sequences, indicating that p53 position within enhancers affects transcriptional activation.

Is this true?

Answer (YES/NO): NO